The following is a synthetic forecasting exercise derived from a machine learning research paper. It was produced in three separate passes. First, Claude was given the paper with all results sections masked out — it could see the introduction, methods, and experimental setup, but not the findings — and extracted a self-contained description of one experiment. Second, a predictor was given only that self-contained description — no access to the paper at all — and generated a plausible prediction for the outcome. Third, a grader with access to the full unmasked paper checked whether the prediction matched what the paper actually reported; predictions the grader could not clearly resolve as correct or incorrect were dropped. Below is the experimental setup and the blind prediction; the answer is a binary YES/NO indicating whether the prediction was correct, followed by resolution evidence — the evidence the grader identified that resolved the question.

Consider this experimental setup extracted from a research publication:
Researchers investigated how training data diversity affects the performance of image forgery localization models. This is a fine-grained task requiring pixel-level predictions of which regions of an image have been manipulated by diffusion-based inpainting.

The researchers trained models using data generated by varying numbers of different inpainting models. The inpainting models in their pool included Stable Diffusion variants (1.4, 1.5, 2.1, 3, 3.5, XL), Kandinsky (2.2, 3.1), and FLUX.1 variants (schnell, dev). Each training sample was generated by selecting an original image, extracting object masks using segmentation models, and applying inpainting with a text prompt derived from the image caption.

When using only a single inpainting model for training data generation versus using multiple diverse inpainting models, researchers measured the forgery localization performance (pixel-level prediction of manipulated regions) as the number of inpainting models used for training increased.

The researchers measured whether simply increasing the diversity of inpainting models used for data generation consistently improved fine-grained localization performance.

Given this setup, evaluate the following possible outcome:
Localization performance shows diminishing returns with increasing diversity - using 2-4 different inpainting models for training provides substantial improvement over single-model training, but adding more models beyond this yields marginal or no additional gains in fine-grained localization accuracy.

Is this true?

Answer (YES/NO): NO